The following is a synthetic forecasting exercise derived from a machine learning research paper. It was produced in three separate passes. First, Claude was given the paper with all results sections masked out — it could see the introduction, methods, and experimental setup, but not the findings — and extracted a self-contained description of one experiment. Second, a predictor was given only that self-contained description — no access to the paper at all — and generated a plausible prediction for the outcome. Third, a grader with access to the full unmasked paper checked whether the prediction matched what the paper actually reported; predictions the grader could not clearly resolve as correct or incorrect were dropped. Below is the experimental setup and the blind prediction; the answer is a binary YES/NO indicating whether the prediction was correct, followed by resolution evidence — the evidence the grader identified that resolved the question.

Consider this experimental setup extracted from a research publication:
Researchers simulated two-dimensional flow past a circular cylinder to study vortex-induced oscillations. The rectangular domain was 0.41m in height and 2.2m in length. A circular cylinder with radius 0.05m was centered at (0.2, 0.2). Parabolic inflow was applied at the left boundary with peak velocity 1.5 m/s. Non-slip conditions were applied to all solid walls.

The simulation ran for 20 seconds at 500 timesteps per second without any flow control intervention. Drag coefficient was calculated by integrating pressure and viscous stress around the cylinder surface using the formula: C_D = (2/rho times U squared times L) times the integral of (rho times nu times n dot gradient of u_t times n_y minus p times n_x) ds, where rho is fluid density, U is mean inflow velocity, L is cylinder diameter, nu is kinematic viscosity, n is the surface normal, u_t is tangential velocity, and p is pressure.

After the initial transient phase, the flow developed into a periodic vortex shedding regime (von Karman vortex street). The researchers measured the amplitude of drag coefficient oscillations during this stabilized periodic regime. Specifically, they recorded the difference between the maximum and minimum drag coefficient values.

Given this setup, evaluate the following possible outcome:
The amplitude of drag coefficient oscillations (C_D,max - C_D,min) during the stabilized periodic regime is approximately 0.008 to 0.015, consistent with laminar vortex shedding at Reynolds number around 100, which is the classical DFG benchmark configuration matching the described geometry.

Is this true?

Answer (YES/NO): NO